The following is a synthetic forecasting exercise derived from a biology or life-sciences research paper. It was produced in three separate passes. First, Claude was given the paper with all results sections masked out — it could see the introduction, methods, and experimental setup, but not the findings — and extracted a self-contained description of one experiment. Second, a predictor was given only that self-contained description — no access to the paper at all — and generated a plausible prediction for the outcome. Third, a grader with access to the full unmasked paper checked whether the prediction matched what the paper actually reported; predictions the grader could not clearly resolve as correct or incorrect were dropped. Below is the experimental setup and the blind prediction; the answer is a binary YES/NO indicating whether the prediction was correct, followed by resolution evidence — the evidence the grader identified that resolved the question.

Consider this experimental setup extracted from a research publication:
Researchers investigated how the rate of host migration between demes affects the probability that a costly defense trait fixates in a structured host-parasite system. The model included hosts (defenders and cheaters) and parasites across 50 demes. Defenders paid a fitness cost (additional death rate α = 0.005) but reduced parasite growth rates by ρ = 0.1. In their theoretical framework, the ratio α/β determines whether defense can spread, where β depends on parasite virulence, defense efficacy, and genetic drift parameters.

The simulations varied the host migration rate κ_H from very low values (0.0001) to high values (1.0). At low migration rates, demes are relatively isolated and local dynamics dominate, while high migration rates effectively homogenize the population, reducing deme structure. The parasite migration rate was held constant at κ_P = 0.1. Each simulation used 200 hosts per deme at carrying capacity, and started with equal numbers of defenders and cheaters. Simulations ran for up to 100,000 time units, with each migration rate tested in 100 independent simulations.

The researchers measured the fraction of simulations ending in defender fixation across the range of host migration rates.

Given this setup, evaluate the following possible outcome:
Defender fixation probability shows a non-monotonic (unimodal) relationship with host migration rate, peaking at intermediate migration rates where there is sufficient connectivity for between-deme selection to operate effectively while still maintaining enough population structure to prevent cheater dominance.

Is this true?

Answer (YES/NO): NO